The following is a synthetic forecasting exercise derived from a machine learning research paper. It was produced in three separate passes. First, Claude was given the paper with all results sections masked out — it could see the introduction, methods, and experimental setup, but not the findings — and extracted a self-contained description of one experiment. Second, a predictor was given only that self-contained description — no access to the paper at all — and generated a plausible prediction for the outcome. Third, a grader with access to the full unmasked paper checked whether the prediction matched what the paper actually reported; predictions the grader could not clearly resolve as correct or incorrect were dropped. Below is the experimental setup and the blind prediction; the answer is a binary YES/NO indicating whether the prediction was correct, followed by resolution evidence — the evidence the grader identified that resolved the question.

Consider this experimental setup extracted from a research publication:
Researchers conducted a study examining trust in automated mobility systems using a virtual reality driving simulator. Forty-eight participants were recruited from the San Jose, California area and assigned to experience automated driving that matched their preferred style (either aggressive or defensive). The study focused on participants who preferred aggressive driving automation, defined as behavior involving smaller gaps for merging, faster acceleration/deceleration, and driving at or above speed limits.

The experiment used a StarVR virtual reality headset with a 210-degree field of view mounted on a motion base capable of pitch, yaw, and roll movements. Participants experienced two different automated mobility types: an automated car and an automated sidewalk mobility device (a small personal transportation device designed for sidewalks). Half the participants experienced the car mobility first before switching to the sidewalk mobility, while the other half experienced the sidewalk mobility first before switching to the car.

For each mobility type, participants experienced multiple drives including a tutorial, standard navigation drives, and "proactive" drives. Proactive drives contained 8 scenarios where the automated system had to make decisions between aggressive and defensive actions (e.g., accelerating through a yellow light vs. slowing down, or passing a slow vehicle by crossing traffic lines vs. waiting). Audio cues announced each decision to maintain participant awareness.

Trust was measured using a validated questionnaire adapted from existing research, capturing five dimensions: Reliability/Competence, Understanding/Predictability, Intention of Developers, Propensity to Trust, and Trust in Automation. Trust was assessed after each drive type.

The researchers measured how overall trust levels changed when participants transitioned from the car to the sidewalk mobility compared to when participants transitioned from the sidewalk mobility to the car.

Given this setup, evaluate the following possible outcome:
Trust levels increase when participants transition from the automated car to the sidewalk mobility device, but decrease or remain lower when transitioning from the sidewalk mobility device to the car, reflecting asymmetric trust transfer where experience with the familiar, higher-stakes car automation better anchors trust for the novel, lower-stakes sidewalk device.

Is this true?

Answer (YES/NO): YES